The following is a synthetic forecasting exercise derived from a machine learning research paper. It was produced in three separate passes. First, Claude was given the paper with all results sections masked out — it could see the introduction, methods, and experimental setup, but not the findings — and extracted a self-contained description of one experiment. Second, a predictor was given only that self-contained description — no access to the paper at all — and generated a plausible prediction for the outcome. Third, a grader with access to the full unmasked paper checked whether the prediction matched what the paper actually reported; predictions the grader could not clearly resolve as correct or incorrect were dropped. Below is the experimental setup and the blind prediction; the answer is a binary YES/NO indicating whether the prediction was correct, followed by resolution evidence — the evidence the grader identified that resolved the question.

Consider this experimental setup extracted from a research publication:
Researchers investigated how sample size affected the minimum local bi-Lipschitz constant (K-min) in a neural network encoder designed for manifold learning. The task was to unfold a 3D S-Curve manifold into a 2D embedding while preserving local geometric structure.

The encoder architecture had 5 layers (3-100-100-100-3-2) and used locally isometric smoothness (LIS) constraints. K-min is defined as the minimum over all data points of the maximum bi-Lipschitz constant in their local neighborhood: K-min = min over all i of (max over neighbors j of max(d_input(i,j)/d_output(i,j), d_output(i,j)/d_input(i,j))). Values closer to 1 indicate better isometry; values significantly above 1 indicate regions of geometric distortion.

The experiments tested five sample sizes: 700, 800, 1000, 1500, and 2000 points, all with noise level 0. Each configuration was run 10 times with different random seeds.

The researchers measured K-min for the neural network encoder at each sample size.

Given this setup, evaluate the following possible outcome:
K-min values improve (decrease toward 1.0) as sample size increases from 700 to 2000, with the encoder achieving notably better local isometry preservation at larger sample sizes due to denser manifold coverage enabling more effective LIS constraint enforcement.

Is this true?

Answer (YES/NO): NO